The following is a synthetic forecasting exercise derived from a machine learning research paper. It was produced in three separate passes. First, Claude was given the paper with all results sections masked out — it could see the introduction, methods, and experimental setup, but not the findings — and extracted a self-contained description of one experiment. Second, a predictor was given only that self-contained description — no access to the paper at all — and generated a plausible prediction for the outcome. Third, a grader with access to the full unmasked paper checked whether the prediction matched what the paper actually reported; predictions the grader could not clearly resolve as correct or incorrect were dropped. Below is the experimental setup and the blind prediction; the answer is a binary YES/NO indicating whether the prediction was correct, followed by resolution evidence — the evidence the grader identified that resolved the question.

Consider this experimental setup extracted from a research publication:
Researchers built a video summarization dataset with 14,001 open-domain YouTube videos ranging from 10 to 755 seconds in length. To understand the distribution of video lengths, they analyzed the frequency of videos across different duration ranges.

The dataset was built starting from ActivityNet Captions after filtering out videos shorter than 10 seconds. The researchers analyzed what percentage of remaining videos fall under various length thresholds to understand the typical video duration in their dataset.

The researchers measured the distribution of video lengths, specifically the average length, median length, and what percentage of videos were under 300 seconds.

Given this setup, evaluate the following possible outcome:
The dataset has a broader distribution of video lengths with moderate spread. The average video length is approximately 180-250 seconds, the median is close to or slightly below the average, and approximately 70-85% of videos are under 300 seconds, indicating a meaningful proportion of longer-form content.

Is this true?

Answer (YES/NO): NO